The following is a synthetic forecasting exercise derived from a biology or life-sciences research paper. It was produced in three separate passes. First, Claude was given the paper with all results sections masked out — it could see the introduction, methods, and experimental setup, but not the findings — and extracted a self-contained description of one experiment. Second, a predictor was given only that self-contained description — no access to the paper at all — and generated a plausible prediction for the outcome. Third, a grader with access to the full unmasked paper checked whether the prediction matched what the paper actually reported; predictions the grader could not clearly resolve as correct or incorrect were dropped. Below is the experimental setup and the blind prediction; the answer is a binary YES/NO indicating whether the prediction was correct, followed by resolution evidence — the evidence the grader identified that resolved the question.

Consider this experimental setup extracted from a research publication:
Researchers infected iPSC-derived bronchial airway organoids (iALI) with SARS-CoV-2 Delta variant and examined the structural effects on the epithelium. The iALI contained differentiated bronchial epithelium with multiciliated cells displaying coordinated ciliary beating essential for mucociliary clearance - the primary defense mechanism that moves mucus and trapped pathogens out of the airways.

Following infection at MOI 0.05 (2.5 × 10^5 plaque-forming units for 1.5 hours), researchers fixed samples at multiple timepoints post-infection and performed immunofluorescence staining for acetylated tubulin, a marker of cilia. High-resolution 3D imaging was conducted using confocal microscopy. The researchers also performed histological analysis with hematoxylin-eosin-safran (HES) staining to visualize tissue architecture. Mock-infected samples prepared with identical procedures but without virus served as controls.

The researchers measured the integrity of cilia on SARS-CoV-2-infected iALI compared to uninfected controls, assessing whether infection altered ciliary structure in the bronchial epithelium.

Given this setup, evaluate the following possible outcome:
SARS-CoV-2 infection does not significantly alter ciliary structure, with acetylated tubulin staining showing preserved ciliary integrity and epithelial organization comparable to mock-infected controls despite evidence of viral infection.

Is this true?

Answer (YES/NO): NO